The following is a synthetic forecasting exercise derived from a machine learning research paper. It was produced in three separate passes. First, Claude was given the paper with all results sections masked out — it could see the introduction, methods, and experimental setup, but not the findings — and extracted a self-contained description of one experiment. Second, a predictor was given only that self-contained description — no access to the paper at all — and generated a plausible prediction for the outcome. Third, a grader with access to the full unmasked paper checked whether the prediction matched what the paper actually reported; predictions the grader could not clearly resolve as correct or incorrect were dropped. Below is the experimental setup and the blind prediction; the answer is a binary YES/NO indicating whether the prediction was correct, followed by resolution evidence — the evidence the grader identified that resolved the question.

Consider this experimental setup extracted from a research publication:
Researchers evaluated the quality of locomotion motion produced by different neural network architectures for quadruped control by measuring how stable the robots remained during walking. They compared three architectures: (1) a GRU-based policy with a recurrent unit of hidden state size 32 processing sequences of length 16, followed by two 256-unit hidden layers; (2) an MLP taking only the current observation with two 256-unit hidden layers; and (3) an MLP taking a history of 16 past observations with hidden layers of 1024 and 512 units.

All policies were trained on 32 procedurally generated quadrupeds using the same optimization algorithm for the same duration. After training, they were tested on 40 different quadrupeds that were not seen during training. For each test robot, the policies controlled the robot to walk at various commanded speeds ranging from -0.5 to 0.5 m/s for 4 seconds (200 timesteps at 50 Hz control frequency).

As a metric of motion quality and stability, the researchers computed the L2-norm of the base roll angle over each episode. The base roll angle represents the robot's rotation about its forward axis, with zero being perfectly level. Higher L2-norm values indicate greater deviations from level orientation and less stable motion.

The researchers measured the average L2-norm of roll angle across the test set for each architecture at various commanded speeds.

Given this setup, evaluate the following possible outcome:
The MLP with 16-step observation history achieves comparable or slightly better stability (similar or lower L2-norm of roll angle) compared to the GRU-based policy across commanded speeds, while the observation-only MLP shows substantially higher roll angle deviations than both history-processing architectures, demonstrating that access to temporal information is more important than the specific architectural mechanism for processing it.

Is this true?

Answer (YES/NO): NO